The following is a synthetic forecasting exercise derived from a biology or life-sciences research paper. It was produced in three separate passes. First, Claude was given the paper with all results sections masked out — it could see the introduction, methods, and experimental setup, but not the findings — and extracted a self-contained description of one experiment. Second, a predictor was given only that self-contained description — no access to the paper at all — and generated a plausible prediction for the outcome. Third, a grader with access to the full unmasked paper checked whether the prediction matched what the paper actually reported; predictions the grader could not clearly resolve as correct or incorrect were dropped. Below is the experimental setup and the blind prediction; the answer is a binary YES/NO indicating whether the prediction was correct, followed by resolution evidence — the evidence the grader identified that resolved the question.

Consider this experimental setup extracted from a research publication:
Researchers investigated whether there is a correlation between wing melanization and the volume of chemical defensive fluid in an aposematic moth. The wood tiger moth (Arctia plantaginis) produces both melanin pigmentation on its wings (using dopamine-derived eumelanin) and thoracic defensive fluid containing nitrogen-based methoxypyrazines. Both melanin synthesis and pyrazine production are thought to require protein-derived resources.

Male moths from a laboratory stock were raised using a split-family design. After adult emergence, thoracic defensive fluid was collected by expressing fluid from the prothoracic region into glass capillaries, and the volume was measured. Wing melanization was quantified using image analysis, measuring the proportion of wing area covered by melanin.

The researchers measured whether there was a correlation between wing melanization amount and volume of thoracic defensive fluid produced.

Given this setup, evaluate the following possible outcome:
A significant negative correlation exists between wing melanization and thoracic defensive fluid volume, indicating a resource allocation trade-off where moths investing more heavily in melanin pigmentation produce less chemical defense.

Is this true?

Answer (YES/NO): NO